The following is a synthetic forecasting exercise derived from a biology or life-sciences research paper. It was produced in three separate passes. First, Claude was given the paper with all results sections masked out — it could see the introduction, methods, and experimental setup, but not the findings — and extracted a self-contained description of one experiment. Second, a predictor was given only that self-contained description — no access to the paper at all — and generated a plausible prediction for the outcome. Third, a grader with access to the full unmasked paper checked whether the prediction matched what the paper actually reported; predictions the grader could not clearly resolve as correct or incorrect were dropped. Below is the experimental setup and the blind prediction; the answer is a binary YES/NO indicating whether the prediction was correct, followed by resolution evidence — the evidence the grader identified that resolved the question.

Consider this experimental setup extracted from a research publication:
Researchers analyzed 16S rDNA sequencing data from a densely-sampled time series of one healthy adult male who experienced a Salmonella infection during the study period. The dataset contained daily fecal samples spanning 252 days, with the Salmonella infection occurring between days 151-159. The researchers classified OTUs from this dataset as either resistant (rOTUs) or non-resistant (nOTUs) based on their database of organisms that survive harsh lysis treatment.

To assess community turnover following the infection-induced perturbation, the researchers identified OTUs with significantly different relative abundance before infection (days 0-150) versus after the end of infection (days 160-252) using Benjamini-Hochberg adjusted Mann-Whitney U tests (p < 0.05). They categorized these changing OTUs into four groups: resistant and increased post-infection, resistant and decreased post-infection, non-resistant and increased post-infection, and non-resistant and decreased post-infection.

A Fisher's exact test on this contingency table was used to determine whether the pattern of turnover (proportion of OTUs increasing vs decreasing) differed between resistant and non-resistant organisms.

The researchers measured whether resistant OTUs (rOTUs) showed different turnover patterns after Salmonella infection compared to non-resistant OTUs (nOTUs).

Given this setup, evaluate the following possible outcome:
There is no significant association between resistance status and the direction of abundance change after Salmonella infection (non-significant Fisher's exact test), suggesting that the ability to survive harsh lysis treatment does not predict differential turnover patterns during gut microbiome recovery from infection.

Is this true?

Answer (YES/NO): NO